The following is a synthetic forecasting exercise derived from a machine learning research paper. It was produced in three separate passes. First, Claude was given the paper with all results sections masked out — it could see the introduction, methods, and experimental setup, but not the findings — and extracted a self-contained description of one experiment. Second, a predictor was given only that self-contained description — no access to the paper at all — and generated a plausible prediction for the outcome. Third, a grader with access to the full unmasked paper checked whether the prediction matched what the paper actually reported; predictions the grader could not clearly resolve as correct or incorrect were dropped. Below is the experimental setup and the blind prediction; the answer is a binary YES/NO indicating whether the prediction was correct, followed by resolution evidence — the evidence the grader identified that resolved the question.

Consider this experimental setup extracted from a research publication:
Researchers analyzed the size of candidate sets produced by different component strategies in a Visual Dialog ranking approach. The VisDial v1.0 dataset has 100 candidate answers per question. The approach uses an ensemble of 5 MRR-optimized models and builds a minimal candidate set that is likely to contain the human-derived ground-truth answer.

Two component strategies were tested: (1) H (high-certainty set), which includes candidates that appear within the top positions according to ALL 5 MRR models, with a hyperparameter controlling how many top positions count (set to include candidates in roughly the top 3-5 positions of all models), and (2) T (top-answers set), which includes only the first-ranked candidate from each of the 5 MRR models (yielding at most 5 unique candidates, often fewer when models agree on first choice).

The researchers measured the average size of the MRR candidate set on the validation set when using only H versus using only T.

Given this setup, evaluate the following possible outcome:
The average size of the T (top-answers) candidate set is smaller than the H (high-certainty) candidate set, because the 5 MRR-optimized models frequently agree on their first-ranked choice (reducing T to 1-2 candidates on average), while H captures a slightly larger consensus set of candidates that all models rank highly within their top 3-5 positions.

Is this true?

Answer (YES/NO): YES